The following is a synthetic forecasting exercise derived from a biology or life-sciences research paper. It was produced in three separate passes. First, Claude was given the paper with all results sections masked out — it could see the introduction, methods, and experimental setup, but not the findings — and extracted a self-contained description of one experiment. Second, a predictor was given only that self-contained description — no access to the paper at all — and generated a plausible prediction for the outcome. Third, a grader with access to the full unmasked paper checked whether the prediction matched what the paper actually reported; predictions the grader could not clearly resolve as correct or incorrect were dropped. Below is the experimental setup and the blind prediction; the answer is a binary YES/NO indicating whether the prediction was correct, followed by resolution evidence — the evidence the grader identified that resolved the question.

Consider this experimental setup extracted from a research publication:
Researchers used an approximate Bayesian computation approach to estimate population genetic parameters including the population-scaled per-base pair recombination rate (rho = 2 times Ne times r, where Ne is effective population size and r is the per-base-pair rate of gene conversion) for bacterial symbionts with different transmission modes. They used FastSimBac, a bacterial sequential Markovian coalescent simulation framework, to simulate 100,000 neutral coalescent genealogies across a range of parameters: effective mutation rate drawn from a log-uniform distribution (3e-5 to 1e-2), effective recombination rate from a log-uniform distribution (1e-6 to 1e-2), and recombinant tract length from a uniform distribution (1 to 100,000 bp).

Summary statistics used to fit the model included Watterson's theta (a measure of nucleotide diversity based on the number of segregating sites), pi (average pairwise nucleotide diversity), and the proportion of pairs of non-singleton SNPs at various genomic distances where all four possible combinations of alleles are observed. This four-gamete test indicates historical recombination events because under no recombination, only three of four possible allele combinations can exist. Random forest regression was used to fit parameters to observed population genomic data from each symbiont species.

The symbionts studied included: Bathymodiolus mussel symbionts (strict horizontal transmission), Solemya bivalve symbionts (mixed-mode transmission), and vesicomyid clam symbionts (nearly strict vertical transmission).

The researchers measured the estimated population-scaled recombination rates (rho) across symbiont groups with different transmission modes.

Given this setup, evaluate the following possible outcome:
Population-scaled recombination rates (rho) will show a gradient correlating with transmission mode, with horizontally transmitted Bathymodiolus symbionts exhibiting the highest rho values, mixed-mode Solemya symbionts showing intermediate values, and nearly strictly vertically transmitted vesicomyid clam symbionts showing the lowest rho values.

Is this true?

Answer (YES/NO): NO